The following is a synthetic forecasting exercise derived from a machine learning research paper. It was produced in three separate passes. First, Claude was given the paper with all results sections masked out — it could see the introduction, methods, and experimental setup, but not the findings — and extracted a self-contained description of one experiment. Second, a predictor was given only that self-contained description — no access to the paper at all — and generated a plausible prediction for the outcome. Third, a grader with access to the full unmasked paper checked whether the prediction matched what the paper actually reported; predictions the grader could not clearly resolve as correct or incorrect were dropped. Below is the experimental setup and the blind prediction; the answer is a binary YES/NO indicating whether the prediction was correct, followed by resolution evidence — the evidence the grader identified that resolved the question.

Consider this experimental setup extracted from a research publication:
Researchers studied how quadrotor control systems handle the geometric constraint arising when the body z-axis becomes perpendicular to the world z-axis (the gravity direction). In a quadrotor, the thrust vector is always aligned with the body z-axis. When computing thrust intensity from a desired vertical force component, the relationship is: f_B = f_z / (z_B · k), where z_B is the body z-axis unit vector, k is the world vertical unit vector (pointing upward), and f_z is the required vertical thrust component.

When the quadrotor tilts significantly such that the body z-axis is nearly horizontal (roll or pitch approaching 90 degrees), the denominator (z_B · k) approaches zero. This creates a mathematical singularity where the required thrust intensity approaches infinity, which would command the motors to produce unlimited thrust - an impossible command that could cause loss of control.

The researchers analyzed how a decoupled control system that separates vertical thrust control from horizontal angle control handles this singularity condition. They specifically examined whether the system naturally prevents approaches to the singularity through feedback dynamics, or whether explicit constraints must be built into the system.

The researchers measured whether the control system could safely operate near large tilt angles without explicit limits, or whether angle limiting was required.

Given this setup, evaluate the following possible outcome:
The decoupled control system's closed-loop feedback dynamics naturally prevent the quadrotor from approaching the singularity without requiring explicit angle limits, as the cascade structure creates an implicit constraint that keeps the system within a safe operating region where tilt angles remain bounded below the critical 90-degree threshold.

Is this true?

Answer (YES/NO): NO